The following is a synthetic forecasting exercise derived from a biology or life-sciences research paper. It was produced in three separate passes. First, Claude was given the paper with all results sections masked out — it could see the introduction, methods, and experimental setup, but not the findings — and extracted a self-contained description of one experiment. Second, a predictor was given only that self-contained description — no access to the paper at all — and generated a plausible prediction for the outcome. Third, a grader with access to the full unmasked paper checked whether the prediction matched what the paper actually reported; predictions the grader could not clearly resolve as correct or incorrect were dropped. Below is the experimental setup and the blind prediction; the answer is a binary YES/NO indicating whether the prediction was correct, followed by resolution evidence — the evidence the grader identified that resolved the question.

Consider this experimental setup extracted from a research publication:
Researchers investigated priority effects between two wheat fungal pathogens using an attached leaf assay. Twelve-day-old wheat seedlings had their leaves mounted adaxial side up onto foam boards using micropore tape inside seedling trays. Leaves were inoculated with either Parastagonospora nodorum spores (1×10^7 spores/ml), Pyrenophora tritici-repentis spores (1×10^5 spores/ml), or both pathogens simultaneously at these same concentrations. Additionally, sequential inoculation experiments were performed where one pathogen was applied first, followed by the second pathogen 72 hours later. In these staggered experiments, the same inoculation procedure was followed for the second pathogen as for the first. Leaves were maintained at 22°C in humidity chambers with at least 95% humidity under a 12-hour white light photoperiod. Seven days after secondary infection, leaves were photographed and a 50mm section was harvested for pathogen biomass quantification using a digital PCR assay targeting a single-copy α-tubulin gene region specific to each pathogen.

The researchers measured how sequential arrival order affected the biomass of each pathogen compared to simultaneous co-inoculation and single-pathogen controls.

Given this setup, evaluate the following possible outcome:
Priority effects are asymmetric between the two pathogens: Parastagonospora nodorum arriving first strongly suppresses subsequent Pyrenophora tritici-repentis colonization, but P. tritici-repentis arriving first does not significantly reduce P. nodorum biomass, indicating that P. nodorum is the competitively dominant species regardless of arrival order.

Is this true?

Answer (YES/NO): NO